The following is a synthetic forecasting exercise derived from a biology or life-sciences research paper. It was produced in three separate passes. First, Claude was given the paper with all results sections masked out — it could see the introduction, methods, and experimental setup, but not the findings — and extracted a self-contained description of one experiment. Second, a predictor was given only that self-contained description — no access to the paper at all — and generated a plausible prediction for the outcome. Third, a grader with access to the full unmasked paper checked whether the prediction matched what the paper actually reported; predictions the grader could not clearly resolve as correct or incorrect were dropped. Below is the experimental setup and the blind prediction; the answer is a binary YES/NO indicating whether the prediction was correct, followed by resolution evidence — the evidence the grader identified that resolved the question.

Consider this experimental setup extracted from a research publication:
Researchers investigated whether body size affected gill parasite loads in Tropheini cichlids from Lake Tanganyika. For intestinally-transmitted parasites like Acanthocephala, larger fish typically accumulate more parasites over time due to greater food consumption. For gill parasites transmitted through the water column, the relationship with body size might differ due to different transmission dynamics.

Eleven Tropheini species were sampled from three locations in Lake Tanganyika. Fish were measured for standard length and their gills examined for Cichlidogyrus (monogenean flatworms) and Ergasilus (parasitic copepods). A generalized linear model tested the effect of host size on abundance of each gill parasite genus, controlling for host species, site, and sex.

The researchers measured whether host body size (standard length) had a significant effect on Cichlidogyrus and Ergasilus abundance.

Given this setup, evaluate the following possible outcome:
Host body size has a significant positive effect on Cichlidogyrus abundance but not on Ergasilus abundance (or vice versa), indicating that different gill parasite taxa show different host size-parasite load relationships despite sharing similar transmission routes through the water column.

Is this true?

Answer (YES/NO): NO